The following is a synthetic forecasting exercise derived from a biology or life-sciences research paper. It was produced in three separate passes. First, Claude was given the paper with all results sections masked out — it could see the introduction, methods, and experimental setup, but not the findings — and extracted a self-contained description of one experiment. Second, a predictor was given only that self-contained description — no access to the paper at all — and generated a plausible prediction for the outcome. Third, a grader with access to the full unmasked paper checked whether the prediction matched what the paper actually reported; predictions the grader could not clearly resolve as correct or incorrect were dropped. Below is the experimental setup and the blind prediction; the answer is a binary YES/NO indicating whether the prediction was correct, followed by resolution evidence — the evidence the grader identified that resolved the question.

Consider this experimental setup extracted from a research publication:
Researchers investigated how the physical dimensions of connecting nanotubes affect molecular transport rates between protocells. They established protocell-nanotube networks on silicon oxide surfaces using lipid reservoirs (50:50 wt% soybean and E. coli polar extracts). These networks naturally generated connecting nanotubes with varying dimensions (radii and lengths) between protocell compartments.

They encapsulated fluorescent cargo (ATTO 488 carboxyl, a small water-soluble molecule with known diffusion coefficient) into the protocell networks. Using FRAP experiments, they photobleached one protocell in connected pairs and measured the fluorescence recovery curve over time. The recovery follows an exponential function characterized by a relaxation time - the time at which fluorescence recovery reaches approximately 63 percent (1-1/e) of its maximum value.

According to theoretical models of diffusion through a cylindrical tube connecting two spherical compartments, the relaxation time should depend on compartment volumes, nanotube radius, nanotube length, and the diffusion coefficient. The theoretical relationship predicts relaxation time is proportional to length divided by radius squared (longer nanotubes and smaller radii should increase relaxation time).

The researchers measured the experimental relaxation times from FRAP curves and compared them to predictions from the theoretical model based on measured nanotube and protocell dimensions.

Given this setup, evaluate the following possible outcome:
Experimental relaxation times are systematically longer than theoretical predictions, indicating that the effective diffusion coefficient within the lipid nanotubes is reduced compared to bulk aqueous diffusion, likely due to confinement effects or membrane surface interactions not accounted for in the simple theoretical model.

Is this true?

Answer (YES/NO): NO